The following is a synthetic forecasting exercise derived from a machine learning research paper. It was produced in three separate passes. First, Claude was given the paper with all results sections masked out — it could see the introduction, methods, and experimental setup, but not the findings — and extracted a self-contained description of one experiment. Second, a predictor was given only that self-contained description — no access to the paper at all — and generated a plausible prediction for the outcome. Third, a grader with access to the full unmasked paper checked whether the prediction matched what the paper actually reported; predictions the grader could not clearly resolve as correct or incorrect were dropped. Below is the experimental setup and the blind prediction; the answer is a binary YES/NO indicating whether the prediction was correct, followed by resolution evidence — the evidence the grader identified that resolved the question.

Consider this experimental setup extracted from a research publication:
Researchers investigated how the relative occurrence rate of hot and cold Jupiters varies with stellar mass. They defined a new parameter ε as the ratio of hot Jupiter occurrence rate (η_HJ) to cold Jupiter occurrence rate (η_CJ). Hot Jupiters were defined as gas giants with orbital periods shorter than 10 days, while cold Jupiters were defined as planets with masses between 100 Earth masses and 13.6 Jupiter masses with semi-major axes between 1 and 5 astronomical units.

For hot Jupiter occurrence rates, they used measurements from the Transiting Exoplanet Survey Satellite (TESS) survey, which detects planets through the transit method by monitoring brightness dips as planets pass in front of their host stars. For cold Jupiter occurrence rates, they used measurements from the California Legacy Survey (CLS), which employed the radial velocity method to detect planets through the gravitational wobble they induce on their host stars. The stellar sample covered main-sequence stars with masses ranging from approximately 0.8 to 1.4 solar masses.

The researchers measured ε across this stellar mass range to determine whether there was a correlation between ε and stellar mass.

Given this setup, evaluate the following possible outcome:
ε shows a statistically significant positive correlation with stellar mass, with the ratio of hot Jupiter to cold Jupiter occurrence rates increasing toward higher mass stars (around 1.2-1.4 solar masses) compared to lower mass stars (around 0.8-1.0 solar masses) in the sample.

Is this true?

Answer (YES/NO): NO